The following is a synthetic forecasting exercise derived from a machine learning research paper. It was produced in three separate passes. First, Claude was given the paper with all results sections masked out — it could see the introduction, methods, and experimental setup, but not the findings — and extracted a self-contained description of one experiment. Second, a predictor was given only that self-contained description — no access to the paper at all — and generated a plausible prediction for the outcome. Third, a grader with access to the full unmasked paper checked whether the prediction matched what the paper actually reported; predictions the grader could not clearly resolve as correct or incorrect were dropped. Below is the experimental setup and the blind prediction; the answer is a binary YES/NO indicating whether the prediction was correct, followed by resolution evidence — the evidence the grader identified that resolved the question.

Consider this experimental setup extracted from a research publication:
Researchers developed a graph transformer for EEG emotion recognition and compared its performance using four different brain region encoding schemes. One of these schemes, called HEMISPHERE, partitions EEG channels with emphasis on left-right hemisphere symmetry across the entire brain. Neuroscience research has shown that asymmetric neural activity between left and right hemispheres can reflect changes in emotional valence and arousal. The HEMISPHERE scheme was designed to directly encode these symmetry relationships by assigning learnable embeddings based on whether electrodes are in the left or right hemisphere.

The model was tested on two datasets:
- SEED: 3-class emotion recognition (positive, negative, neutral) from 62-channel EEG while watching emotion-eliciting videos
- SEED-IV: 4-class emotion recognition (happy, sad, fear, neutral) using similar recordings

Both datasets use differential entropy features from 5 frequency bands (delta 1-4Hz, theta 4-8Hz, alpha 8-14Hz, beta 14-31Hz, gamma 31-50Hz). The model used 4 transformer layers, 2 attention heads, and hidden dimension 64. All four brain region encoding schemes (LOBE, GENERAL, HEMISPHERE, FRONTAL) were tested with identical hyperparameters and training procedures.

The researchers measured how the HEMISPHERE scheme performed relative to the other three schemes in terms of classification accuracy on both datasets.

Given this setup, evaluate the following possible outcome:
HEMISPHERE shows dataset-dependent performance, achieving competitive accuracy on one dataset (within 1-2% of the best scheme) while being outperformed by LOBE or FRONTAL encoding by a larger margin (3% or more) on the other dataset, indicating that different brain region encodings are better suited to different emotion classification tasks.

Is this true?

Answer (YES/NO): NO